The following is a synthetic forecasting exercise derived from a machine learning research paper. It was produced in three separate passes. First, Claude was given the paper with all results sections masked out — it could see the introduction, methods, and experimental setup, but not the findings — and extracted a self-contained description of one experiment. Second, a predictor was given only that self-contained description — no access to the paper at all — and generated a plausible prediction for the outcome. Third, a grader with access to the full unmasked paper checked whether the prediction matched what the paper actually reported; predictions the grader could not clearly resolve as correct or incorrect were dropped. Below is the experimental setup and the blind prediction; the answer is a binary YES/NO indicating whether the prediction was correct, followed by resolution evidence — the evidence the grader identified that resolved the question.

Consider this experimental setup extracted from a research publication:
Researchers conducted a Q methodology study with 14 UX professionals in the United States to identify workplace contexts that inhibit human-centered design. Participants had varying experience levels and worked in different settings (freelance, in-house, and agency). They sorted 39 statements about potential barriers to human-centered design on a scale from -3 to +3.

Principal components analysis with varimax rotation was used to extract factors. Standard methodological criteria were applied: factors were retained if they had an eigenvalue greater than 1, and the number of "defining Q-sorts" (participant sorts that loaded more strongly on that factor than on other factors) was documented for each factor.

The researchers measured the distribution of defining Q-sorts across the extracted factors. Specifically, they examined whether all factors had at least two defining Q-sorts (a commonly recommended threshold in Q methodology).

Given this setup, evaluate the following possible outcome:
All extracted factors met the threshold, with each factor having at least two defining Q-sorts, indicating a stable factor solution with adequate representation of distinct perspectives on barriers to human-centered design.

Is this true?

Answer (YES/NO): NO